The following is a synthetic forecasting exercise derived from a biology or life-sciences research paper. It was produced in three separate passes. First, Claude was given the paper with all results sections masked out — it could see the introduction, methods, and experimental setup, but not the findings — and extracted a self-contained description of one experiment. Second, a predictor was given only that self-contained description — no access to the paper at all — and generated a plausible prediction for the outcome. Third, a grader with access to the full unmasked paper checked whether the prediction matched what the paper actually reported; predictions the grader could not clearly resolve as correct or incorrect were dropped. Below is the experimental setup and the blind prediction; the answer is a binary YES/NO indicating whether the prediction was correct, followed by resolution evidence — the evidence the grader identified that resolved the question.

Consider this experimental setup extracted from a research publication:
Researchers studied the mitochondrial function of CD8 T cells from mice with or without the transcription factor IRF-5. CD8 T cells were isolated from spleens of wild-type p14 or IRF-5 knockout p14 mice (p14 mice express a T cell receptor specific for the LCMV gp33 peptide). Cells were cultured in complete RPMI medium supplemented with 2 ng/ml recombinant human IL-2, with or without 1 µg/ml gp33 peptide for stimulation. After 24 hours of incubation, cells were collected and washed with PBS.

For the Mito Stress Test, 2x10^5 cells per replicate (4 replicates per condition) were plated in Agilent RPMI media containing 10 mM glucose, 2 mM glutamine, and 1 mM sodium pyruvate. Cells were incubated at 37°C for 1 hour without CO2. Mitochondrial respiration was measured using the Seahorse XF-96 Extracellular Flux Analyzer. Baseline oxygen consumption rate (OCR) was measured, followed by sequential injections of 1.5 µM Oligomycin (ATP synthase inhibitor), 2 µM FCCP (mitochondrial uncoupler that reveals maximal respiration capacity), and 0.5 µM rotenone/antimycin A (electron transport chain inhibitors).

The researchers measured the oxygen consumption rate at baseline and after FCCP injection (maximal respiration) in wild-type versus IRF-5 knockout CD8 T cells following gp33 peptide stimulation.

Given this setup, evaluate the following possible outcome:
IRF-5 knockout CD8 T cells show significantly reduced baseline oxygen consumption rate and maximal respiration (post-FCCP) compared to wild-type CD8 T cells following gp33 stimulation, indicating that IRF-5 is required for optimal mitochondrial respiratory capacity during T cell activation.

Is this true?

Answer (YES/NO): YES